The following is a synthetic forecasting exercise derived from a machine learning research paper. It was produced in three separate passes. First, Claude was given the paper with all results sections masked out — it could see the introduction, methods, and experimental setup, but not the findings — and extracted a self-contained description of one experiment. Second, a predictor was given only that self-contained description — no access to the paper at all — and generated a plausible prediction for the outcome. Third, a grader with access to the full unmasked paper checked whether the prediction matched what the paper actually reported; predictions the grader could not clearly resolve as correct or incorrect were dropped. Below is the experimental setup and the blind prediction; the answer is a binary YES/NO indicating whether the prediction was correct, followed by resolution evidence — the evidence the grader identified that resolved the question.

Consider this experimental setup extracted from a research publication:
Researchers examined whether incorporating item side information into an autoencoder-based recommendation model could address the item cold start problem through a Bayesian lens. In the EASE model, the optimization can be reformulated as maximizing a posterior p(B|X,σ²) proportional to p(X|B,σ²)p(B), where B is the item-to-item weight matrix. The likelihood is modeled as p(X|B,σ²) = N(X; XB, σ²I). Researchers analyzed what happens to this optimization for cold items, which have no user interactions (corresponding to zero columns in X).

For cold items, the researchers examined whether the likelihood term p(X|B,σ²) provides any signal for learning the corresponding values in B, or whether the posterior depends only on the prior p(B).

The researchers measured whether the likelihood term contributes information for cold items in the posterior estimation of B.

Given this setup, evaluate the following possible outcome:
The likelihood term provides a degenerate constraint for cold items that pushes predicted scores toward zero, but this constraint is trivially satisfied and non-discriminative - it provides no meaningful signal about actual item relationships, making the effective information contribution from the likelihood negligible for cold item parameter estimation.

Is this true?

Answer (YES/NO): NO